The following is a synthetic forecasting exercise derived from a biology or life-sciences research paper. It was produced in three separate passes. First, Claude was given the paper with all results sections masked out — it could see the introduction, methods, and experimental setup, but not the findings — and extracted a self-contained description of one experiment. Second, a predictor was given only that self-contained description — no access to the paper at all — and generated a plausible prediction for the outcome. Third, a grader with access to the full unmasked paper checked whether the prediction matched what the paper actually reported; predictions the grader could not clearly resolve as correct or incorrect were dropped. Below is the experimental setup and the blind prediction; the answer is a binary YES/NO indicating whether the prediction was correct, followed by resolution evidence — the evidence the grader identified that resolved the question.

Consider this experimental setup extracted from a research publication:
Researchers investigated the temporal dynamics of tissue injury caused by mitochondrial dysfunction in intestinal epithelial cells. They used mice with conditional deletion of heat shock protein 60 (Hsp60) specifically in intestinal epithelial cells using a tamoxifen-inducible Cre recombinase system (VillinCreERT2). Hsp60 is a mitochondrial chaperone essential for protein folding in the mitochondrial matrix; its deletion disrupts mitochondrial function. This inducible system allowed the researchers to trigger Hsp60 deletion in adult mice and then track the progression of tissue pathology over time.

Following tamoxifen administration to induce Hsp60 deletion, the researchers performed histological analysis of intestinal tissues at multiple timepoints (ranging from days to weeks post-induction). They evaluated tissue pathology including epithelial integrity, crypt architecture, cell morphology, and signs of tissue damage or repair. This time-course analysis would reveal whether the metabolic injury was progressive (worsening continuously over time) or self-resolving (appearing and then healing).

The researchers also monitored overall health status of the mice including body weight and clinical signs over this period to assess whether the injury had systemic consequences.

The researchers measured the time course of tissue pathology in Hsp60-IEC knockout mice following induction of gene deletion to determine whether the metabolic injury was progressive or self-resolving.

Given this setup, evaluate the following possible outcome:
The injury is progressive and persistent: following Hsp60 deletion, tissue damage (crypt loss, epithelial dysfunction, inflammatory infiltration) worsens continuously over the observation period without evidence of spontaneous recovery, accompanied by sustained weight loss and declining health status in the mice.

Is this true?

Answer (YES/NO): NO